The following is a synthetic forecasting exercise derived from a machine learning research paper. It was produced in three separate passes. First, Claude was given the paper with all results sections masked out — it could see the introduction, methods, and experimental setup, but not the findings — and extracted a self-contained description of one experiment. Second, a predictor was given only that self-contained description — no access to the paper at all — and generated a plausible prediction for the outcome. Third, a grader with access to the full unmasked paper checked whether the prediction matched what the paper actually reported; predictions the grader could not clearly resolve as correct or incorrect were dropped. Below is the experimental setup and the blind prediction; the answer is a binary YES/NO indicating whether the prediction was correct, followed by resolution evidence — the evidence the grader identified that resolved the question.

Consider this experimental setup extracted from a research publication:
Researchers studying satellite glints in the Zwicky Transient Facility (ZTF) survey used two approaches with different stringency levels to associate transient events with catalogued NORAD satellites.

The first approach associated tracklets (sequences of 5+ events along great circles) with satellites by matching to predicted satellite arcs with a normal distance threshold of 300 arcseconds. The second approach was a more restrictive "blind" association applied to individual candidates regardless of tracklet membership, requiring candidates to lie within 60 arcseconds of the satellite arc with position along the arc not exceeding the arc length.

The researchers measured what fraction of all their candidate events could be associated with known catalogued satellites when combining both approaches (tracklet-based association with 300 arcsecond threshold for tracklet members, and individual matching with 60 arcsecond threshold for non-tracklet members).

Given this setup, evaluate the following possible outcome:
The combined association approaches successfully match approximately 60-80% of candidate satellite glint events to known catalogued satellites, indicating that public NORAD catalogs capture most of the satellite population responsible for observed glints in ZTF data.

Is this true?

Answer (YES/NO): NO